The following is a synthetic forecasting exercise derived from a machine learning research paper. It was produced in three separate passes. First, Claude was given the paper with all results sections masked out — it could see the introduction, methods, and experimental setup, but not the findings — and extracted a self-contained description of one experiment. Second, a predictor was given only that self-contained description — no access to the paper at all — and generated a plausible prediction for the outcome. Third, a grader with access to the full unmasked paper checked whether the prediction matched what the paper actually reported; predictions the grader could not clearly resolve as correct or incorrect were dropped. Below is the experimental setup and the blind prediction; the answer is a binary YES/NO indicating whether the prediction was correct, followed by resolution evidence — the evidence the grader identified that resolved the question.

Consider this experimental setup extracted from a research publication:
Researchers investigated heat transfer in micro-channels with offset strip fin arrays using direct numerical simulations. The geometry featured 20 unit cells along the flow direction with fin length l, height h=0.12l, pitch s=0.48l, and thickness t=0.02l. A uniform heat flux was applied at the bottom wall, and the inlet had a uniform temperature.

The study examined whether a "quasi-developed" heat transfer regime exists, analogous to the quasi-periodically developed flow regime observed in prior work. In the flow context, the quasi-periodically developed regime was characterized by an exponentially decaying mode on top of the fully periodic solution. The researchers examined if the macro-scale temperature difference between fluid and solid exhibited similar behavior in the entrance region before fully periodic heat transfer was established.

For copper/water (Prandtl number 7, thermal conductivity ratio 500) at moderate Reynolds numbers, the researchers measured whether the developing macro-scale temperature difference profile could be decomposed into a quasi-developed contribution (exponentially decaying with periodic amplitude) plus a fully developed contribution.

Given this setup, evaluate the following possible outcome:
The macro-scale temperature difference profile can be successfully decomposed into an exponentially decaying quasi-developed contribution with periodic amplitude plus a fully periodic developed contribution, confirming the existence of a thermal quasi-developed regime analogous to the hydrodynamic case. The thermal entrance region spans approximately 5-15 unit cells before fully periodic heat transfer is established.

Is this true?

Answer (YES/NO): NO